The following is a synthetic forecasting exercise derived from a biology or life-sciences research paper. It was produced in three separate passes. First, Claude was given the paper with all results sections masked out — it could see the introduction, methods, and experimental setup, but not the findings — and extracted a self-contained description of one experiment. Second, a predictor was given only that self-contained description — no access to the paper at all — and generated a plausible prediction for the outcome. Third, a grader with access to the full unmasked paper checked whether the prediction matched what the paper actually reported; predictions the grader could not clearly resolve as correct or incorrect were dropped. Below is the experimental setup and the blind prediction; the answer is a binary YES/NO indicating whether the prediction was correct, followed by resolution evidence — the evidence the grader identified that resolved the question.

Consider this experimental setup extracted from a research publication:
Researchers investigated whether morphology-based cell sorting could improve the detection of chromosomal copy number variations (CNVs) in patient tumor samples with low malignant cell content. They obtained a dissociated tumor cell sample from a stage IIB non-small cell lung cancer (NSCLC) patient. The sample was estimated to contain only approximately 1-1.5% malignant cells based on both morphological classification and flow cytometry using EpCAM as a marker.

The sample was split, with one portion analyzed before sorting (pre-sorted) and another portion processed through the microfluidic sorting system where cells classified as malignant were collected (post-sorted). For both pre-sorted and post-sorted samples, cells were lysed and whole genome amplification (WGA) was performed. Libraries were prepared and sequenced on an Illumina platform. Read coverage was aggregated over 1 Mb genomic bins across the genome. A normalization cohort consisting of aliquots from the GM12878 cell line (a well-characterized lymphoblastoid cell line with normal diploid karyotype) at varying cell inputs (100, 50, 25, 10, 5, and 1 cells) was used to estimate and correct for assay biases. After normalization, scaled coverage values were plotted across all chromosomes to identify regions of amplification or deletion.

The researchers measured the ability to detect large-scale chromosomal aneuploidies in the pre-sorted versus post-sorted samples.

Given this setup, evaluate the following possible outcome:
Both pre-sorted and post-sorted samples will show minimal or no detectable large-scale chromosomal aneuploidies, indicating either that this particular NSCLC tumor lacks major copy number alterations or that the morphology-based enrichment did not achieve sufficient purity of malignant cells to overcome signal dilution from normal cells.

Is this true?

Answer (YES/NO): NO